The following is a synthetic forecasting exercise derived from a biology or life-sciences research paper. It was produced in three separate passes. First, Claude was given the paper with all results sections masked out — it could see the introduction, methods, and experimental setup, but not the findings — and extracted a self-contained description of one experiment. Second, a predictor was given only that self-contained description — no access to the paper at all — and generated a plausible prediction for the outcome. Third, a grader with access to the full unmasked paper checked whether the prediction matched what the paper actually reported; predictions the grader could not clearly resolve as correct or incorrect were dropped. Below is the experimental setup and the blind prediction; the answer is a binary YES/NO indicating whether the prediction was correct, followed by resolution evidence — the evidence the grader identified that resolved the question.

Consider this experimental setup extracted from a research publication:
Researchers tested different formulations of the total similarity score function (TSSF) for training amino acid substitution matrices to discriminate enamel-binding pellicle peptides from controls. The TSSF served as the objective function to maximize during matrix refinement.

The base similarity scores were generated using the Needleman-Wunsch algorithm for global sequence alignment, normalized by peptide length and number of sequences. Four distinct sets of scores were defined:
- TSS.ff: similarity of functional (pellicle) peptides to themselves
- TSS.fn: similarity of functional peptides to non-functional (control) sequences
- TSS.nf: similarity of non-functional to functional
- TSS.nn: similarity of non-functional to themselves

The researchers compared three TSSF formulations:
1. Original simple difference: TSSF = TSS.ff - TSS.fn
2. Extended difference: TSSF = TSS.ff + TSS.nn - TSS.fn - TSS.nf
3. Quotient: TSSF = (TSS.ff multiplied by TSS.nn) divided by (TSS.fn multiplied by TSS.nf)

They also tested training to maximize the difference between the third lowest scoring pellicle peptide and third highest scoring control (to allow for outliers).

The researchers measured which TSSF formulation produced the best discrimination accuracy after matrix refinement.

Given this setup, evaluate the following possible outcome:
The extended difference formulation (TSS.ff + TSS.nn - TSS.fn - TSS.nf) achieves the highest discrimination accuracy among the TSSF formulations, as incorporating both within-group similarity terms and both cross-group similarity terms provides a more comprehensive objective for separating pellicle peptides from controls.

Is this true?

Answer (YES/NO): YES